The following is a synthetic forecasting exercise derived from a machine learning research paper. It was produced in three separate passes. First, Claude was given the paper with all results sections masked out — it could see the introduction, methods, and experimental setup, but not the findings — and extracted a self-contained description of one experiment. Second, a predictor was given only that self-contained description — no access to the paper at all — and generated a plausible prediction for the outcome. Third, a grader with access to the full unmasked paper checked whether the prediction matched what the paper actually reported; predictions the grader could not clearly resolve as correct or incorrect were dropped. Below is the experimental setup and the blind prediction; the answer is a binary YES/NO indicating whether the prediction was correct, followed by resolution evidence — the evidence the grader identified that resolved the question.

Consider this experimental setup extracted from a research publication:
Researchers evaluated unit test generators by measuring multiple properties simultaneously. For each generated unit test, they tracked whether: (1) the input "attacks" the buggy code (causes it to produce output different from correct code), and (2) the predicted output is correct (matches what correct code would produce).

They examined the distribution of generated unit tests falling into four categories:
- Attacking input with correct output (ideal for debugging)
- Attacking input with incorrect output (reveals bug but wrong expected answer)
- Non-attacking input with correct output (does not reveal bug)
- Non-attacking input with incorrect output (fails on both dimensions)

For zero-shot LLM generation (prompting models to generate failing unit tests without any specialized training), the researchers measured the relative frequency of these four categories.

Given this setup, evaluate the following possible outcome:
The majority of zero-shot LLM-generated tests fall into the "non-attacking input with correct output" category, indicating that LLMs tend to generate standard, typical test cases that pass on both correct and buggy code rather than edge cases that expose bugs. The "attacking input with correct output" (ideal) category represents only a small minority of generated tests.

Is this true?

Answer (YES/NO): NO